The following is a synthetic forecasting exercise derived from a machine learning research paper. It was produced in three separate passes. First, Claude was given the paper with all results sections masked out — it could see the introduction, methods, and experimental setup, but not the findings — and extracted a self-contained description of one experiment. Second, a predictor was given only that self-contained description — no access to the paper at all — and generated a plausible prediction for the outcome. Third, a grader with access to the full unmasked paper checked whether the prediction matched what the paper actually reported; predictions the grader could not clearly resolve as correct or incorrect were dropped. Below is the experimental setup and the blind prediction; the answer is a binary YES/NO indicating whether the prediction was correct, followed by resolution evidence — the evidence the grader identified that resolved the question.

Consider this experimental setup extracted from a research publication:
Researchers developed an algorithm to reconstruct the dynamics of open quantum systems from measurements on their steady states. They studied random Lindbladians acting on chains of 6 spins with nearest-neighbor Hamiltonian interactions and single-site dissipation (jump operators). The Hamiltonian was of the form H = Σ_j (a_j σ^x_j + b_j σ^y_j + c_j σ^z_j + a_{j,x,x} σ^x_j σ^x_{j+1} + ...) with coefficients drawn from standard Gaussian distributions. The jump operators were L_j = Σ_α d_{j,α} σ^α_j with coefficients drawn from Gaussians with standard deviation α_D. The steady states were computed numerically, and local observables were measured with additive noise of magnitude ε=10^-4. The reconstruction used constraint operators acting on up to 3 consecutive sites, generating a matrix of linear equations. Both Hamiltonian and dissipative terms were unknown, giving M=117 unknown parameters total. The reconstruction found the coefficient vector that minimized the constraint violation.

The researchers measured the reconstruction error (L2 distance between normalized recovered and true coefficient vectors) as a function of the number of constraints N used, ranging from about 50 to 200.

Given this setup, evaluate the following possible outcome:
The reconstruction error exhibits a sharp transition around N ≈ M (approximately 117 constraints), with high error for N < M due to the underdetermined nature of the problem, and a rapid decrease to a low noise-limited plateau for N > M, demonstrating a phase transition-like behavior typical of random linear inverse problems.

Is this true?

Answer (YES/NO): NO